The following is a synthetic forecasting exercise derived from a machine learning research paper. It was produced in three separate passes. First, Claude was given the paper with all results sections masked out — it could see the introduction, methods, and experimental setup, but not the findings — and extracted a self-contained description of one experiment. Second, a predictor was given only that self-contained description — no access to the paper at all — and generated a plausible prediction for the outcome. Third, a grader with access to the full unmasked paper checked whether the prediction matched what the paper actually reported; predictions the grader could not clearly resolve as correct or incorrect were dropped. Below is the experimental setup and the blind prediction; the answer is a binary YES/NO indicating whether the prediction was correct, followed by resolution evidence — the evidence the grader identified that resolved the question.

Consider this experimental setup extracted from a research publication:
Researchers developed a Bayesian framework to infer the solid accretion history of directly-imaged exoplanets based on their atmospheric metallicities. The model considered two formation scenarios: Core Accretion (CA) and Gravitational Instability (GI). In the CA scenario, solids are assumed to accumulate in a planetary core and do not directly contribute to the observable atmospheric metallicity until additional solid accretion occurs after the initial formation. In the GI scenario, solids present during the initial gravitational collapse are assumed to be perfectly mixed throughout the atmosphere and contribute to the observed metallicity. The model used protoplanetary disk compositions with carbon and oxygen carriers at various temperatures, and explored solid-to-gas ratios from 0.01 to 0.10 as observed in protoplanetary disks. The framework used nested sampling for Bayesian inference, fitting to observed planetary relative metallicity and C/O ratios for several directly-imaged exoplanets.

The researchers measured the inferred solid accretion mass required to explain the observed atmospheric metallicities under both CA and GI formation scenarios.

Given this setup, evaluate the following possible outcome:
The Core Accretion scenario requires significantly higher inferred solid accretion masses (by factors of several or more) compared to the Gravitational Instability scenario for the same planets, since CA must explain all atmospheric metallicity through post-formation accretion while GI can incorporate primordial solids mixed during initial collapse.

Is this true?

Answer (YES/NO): YES